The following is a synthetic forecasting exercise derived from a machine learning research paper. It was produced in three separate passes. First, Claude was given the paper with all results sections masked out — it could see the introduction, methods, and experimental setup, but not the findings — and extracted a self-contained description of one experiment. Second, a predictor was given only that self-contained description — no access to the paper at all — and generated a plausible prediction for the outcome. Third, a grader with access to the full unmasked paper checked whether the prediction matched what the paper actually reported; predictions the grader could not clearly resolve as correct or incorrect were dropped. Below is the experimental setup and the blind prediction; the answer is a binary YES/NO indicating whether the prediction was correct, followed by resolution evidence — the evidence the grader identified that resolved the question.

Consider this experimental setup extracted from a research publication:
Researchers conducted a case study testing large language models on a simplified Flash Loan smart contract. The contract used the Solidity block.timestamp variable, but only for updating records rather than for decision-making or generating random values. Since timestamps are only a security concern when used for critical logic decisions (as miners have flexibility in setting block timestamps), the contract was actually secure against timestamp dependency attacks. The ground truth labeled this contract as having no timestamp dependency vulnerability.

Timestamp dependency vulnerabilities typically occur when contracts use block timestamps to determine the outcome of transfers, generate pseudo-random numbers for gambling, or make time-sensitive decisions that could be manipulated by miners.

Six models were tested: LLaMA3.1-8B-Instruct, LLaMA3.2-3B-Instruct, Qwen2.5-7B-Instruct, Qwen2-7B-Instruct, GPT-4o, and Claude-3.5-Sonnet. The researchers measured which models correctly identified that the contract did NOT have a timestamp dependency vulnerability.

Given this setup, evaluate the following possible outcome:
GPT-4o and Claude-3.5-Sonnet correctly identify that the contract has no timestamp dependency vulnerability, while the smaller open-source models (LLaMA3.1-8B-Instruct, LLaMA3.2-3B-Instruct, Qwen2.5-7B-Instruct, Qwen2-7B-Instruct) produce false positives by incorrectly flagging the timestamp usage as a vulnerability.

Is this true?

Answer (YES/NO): NO